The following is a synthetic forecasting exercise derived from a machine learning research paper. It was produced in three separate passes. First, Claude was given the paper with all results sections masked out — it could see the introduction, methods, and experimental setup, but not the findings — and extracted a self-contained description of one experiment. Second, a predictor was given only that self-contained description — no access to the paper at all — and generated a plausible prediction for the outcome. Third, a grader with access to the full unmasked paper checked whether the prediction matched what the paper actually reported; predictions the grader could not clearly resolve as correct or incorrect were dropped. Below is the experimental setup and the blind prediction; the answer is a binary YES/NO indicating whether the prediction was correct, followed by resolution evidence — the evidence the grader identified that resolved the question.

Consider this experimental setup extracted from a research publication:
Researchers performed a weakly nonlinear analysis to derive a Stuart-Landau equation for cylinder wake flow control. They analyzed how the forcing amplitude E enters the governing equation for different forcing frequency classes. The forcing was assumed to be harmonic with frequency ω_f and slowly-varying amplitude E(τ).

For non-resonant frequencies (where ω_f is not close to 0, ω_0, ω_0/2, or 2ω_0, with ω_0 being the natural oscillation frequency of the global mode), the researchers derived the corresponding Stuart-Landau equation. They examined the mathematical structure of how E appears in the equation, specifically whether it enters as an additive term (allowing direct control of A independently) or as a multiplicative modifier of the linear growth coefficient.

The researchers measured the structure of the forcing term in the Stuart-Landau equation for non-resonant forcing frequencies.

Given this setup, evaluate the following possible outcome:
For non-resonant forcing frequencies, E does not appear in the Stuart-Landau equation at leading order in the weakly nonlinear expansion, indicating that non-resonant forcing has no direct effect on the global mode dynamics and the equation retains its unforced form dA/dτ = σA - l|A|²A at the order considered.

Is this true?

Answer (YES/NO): NO